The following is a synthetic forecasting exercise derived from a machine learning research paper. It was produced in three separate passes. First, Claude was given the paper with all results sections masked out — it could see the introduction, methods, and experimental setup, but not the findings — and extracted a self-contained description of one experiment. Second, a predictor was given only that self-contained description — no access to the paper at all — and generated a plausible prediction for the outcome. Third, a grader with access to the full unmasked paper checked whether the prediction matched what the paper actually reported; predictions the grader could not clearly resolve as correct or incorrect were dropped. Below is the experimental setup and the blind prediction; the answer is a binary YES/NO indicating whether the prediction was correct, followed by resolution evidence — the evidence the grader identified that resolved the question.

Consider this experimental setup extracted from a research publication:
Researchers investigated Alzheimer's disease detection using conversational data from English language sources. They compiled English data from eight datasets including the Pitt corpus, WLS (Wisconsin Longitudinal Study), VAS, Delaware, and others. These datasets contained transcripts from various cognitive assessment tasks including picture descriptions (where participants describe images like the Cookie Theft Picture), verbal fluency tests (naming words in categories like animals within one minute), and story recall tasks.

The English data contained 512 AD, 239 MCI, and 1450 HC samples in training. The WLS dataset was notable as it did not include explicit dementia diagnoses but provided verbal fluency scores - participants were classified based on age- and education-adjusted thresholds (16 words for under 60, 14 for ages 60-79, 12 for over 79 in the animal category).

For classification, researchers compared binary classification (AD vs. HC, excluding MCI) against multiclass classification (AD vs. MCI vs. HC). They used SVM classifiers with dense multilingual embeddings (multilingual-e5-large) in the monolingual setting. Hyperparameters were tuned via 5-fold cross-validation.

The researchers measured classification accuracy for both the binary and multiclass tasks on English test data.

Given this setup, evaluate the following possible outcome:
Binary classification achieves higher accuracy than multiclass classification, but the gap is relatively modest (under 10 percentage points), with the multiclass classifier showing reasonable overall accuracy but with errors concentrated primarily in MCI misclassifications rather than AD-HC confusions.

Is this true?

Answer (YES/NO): NO